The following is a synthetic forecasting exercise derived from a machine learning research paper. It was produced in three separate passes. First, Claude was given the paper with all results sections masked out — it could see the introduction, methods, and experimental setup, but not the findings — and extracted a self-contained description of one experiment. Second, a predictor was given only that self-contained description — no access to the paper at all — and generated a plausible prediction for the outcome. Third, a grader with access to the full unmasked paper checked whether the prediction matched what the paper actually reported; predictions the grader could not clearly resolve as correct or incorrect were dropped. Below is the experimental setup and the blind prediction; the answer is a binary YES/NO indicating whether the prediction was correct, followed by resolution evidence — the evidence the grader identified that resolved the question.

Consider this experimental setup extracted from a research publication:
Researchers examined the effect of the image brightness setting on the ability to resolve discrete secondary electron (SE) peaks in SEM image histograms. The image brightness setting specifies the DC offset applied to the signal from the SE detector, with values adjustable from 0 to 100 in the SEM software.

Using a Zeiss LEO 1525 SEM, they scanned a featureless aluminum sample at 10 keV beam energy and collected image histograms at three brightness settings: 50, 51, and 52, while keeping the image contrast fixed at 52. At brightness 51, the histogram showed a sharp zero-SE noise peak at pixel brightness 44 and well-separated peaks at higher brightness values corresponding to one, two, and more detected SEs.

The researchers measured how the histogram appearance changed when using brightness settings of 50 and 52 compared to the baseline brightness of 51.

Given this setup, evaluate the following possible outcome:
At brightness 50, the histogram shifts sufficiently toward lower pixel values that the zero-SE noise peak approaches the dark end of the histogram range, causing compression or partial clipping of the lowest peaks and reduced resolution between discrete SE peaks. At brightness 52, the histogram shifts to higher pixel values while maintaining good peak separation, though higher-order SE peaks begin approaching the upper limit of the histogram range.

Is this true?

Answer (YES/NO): NO